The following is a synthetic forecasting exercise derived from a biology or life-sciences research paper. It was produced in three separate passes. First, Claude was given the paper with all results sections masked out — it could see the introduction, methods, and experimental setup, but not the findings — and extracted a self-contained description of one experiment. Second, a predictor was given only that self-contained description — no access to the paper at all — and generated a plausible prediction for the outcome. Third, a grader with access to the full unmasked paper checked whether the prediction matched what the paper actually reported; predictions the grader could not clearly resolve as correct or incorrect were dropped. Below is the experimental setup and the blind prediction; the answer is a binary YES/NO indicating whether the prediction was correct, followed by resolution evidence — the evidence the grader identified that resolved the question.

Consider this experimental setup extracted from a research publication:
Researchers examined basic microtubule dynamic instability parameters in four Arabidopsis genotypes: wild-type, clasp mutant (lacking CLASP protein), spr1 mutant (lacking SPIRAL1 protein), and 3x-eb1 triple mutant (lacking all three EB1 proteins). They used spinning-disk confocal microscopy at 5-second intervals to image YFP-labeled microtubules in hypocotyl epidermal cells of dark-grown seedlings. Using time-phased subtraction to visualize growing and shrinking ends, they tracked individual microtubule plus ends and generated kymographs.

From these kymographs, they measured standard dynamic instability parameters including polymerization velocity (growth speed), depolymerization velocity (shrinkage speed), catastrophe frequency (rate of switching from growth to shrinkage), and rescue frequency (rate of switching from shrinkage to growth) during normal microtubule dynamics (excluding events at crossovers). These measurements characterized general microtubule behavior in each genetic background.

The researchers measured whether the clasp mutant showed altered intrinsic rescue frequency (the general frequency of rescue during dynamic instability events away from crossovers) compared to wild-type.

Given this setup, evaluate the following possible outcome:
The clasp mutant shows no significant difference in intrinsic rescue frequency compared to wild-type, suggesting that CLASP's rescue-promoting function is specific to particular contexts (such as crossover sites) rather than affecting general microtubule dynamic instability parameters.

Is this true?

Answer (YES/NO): NO